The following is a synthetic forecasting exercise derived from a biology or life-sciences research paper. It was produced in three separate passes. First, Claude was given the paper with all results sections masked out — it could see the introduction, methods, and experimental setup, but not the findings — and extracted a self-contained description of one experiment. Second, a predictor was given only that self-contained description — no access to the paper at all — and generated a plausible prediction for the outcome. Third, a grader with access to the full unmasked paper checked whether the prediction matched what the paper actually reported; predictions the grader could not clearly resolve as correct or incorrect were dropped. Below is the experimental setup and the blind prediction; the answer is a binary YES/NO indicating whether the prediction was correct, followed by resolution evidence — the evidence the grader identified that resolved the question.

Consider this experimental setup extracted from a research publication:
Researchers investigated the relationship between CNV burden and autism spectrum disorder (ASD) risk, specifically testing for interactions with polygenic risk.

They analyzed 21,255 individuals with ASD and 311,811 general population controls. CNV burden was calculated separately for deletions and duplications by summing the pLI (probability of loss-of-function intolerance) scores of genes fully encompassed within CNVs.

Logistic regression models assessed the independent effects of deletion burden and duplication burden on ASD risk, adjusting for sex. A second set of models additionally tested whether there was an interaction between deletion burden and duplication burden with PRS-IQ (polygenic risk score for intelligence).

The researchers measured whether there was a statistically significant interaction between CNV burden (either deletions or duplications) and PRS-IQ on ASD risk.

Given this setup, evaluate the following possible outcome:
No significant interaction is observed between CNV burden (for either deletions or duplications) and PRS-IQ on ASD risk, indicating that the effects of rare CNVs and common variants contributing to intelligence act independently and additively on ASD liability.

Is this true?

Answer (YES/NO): NO